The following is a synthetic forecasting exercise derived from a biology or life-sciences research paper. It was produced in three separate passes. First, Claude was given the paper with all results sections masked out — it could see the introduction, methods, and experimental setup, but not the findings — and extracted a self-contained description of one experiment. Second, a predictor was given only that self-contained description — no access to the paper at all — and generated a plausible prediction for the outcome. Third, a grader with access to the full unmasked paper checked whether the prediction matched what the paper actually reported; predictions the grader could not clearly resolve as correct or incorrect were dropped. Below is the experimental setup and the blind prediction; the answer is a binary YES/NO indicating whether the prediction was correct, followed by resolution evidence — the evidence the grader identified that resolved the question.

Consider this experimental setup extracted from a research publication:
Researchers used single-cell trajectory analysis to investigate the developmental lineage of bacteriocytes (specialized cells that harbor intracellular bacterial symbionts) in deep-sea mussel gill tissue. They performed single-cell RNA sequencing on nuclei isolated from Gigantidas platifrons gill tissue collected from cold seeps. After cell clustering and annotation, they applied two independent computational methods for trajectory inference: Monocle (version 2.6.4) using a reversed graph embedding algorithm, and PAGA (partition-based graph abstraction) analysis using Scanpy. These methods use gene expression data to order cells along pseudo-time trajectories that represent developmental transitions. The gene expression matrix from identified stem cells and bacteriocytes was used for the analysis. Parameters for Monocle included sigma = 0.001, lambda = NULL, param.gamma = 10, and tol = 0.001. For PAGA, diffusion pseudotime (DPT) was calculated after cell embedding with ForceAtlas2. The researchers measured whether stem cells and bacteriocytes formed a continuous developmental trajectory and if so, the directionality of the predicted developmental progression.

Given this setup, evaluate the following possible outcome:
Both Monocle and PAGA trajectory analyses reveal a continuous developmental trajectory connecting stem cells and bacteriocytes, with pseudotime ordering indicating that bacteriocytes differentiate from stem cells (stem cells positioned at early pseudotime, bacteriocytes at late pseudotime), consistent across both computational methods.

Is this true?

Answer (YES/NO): YES